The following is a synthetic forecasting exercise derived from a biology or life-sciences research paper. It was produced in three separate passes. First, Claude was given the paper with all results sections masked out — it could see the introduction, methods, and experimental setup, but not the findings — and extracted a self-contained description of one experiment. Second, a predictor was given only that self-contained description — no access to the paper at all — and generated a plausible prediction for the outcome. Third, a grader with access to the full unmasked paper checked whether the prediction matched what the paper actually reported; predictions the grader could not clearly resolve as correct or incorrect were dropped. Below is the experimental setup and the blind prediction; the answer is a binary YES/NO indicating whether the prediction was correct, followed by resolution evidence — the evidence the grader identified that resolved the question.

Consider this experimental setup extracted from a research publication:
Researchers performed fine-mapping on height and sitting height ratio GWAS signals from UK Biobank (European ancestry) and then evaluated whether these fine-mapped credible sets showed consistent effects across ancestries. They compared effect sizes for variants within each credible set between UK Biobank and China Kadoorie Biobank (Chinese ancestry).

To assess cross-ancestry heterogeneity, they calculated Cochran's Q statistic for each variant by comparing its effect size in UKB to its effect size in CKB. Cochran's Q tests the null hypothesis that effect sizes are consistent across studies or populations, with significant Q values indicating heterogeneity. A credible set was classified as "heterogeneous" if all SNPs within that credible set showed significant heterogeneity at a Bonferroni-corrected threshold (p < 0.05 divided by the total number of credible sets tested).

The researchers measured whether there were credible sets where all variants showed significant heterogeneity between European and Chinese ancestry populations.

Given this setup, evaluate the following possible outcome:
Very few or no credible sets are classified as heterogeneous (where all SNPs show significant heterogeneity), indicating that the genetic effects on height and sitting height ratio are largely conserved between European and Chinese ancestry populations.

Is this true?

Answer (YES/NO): YES